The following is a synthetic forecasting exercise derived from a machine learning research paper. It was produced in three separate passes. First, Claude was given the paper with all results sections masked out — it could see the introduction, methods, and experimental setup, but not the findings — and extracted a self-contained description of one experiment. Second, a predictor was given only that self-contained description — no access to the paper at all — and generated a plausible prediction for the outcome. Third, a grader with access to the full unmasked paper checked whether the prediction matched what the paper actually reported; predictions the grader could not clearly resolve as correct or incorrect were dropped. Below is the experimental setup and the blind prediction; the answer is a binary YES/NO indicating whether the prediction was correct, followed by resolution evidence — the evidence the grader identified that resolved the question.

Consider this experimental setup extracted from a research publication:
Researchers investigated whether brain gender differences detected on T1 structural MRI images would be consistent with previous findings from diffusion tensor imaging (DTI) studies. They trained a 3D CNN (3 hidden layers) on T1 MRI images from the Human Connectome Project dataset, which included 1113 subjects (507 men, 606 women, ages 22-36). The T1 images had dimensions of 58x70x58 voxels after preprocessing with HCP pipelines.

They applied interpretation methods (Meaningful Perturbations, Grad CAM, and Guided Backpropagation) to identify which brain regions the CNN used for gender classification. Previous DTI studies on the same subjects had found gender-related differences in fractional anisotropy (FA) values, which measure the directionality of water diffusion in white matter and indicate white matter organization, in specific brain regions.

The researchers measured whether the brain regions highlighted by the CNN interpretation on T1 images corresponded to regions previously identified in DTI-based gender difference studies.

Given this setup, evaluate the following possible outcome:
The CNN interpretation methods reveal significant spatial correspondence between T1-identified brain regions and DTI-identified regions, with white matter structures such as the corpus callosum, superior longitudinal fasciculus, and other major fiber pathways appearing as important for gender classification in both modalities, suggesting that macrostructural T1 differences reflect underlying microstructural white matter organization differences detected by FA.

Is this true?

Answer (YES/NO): NO